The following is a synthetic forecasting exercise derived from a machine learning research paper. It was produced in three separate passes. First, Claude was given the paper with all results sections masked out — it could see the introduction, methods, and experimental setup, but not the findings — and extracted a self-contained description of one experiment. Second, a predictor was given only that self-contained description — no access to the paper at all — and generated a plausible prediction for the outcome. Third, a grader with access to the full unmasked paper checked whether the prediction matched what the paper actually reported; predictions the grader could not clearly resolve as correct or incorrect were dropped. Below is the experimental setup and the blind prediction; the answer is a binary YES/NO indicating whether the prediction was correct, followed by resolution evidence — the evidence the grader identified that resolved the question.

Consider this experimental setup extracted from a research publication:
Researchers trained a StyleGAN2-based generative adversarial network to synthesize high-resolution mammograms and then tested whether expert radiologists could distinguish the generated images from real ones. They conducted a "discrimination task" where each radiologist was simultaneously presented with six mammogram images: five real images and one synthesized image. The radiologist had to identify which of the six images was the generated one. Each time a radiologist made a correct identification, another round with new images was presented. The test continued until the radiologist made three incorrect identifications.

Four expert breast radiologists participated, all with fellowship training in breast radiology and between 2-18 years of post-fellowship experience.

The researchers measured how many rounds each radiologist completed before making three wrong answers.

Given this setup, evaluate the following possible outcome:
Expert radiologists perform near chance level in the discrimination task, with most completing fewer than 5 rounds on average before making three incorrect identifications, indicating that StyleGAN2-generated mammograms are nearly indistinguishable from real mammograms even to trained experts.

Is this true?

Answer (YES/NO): YES